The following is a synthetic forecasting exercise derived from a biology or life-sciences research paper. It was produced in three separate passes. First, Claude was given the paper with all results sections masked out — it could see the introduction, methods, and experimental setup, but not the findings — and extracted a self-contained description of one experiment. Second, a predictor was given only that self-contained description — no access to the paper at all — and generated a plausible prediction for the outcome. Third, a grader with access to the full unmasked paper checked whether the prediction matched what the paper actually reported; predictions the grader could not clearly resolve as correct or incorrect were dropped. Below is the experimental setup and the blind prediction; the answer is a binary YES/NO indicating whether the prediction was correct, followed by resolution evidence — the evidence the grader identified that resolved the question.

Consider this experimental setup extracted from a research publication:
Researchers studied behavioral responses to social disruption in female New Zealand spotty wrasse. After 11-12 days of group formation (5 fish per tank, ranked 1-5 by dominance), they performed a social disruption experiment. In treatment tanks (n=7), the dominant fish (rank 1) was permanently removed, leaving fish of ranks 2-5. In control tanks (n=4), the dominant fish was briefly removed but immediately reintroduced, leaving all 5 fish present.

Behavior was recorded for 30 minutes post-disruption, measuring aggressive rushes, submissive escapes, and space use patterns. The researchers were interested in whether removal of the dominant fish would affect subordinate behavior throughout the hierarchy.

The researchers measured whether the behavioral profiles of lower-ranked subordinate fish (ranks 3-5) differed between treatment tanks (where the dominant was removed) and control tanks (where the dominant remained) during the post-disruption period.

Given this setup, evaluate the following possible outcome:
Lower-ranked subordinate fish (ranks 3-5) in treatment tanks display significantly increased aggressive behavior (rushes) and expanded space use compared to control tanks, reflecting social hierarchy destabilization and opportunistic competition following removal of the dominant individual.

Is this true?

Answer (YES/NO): NO